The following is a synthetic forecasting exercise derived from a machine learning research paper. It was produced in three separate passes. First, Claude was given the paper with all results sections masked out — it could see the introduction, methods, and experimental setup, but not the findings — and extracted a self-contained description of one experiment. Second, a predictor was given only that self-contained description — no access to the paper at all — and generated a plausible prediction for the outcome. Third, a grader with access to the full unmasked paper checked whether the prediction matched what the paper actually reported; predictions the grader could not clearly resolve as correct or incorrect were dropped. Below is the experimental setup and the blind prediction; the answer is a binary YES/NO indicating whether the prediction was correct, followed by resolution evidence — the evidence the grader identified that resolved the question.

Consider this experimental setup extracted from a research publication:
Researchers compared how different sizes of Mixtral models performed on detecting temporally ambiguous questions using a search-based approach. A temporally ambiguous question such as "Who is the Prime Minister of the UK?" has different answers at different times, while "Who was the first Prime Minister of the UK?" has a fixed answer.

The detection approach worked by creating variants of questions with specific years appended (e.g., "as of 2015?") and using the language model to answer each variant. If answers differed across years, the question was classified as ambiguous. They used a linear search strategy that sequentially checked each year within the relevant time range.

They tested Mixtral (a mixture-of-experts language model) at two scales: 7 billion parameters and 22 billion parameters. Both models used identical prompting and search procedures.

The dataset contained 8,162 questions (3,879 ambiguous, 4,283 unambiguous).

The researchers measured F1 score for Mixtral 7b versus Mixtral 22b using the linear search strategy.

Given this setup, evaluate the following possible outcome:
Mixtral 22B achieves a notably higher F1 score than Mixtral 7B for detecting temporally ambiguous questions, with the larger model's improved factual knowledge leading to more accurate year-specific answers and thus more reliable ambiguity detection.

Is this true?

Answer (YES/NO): NO